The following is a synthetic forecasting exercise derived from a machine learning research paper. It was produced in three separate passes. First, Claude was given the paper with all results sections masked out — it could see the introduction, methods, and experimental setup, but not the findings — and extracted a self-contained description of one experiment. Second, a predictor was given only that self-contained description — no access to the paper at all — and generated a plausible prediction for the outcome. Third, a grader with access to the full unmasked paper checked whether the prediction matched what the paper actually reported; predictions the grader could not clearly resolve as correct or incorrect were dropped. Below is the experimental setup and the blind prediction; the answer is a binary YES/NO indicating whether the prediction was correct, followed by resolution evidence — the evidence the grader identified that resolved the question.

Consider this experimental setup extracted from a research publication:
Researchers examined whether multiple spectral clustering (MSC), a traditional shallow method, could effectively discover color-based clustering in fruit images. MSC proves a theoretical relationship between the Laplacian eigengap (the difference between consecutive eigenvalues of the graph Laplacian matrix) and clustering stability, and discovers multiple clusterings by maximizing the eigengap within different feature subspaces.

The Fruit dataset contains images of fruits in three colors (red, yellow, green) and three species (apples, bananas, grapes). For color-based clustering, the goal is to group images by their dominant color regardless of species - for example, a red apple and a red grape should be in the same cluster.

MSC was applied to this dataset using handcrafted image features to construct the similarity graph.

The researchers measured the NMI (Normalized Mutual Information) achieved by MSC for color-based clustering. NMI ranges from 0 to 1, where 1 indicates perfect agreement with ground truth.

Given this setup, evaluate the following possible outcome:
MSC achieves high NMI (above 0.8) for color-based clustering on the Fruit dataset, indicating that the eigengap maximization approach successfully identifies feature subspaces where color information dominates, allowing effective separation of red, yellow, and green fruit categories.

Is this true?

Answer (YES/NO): NO